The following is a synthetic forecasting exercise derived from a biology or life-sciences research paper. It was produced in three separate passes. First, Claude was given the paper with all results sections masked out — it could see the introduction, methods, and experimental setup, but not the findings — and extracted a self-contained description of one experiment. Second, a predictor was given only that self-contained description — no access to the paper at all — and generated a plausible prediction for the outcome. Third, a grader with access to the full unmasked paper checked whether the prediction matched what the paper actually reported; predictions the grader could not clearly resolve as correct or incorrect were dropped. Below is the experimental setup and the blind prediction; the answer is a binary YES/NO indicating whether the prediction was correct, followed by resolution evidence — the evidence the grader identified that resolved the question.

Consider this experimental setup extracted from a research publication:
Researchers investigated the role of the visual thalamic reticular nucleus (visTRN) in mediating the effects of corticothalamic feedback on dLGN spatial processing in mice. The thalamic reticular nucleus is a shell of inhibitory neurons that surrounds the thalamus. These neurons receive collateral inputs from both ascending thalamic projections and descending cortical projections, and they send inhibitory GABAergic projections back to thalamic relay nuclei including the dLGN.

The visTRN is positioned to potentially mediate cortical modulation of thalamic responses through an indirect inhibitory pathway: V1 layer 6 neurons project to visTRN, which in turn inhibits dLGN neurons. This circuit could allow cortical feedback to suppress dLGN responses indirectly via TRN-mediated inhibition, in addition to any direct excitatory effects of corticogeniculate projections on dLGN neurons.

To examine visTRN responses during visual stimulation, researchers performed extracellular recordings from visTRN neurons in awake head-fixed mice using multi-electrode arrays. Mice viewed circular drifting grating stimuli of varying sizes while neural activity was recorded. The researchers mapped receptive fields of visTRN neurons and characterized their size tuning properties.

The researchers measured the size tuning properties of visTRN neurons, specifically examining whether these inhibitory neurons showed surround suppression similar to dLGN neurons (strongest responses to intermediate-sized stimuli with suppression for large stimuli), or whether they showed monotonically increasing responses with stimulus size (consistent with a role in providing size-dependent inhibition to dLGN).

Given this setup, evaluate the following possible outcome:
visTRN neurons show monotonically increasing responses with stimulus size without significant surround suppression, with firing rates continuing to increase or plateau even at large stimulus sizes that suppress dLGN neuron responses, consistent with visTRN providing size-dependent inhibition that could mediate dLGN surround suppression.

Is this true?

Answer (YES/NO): YES